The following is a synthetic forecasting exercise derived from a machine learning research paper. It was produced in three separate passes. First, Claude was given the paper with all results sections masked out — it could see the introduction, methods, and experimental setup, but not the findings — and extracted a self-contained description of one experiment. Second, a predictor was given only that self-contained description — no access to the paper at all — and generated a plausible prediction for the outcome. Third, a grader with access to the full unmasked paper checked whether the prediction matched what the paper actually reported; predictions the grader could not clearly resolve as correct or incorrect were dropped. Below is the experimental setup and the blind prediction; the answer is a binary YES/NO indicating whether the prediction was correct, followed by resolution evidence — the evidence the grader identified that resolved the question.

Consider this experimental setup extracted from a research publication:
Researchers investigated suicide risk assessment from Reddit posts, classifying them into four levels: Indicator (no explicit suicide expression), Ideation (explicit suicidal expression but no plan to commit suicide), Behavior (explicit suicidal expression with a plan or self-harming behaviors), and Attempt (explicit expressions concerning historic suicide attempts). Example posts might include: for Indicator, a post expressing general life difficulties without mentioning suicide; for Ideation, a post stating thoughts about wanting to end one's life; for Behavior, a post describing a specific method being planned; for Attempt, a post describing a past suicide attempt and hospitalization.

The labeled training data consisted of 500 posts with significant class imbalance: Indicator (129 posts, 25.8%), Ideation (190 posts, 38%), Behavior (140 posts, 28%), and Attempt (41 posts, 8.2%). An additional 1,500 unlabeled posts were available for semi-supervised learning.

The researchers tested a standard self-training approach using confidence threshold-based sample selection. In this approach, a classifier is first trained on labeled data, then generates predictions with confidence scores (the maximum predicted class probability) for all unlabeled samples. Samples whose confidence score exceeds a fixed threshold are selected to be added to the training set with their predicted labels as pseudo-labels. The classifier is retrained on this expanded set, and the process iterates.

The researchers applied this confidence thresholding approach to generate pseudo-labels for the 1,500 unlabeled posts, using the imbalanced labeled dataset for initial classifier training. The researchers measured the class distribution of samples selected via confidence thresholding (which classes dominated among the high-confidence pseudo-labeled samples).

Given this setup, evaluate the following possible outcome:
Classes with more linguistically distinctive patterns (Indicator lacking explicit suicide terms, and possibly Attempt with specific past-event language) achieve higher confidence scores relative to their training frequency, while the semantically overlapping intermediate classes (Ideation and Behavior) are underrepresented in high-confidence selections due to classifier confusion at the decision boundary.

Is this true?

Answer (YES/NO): NO